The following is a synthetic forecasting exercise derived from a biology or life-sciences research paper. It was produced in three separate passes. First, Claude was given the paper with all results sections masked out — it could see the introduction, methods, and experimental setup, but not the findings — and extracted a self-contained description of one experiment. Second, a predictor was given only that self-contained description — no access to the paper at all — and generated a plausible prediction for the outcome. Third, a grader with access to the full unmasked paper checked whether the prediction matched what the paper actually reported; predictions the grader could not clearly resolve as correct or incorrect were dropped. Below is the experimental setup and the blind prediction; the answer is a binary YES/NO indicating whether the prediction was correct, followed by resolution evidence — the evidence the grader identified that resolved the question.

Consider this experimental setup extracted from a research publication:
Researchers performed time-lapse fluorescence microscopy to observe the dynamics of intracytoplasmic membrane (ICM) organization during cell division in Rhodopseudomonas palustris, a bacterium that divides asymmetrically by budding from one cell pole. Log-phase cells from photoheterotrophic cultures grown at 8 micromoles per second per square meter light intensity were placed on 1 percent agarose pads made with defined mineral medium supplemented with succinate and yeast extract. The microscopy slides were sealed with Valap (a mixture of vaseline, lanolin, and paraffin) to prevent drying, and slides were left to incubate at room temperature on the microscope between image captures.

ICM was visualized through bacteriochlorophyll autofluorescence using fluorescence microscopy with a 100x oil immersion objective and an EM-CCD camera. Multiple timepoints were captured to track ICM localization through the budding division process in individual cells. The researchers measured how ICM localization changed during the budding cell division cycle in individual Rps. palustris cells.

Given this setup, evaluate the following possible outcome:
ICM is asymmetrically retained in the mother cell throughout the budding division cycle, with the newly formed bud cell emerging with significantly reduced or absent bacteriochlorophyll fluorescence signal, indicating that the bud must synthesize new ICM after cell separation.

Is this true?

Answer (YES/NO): NO